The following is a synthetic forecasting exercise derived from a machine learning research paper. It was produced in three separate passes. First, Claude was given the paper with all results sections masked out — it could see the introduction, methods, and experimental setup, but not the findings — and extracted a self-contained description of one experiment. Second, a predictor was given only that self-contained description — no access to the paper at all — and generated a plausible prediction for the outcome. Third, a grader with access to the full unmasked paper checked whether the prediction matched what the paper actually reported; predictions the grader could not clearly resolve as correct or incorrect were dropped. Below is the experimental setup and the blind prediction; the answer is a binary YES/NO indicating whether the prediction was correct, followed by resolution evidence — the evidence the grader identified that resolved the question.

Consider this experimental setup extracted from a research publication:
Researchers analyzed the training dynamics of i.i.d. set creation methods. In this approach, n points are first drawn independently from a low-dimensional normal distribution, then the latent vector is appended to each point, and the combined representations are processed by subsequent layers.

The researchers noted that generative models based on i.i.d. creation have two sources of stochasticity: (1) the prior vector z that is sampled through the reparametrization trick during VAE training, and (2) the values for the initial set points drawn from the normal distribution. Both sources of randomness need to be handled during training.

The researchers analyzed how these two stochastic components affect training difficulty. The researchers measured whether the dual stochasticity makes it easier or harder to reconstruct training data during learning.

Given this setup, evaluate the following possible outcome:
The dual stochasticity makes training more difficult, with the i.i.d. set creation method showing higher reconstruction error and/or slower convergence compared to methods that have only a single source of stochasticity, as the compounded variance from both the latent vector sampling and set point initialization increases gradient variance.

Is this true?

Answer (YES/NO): YES